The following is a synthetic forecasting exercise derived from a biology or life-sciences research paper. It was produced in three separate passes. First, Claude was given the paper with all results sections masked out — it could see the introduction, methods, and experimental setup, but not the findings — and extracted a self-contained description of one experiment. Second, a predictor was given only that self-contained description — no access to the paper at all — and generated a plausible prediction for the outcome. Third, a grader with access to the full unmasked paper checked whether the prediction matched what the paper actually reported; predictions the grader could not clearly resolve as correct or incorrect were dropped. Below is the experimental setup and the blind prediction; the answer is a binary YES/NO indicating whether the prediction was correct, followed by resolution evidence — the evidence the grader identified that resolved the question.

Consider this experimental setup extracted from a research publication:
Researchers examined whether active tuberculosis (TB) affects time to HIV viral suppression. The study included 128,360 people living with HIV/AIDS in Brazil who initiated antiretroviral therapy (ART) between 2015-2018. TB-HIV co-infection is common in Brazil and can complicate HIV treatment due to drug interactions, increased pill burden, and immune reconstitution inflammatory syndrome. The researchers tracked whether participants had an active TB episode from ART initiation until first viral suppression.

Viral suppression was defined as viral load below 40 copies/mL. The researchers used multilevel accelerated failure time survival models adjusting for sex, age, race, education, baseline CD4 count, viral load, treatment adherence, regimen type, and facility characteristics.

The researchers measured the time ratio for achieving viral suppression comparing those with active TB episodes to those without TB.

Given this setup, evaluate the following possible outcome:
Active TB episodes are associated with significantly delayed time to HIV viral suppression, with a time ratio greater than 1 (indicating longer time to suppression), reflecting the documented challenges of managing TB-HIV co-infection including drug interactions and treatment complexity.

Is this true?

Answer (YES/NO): YES